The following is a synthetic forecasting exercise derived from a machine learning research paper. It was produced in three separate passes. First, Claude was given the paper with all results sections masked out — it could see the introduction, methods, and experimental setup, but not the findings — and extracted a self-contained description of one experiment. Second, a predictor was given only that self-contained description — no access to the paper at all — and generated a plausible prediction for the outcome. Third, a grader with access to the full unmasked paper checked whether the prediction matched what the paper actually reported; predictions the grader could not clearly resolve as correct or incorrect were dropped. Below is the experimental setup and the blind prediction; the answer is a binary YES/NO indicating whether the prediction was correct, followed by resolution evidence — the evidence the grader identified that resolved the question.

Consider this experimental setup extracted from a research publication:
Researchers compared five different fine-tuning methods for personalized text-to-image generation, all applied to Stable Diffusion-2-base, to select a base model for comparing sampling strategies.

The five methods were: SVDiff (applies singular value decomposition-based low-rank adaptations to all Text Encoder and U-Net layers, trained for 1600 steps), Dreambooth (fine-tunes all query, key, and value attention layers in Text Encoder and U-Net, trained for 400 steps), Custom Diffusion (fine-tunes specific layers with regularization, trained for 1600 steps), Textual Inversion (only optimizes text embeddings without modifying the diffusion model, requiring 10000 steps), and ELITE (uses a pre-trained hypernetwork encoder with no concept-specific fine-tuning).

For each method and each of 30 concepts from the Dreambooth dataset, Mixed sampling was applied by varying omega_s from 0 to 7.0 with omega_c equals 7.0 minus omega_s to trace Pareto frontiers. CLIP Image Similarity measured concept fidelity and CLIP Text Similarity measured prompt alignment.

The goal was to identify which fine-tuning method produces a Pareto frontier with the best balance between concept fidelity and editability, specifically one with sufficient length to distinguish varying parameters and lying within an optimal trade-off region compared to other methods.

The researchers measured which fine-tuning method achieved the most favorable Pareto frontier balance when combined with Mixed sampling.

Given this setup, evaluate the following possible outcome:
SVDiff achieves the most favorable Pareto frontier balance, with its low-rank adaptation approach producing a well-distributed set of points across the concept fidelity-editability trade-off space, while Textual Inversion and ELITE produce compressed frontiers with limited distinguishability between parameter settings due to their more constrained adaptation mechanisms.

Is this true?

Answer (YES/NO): YES